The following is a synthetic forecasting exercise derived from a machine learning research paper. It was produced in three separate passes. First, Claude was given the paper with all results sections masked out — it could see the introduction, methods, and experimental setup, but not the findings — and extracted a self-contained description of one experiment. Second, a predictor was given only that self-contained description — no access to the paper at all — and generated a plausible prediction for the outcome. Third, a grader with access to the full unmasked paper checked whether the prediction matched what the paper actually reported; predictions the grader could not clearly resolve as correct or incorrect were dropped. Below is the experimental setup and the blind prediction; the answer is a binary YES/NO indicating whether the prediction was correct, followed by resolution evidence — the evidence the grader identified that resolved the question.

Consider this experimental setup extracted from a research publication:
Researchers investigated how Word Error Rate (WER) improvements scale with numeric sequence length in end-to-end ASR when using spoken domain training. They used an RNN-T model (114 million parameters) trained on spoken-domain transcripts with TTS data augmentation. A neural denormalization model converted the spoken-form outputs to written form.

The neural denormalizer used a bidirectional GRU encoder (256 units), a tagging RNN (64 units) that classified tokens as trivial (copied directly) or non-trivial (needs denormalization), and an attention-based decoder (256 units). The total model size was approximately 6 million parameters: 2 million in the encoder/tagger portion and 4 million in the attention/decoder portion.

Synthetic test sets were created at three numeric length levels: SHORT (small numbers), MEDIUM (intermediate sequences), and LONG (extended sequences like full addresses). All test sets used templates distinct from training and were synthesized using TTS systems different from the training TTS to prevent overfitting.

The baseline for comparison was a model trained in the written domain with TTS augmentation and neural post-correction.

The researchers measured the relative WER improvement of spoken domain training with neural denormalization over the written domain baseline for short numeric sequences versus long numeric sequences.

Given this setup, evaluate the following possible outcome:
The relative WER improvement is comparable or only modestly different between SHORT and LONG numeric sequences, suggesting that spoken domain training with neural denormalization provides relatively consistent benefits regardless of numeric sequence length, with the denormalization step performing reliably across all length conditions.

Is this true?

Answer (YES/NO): NO